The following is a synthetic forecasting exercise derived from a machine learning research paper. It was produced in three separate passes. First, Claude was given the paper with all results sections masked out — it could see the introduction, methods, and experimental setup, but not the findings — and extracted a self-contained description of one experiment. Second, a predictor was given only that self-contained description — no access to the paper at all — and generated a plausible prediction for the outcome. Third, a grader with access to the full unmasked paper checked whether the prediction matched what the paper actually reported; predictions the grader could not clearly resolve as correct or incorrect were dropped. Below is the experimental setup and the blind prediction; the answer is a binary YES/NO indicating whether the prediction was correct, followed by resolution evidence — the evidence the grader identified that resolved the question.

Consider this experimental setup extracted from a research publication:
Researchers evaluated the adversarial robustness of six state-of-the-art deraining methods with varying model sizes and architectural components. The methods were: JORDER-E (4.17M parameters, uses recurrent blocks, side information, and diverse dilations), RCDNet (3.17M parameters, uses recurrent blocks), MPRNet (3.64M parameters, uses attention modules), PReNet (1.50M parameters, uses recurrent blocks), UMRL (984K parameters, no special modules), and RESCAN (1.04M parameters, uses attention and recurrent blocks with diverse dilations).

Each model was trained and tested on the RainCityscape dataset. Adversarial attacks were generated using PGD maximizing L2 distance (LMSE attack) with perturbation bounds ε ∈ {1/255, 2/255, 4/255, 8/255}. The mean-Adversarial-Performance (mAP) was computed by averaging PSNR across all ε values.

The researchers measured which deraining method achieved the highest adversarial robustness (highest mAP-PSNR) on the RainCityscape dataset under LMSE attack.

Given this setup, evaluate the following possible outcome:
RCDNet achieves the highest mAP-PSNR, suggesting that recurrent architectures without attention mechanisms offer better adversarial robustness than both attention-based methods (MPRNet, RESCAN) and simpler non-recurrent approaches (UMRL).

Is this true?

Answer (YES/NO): YES